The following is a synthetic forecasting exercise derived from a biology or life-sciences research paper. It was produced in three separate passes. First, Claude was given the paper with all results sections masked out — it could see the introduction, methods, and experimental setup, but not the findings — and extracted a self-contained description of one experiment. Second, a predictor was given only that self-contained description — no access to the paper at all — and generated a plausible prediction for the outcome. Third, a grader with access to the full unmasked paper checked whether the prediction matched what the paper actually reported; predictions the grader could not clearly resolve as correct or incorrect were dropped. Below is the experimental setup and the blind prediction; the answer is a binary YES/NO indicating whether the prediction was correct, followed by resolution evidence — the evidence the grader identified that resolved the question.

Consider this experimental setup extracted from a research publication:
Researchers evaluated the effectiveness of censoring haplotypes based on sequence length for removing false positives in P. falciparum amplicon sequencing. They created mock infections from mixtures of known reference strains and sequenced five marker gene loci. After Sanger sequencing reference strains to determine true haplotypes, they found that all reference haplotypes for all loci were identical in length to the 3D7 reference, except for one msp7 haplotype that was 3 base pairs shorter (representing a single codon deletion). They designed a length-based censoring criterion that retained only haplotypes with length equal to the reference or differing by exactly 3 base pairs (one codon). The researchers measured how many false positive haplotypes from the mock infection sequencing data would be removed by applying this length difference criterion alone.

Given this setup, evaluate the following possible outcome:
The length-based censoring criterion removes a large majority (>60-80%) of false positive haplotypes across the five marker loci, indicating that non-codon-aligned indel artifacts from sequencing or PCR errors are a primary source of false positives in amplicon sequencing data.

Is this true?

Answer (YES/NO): NO